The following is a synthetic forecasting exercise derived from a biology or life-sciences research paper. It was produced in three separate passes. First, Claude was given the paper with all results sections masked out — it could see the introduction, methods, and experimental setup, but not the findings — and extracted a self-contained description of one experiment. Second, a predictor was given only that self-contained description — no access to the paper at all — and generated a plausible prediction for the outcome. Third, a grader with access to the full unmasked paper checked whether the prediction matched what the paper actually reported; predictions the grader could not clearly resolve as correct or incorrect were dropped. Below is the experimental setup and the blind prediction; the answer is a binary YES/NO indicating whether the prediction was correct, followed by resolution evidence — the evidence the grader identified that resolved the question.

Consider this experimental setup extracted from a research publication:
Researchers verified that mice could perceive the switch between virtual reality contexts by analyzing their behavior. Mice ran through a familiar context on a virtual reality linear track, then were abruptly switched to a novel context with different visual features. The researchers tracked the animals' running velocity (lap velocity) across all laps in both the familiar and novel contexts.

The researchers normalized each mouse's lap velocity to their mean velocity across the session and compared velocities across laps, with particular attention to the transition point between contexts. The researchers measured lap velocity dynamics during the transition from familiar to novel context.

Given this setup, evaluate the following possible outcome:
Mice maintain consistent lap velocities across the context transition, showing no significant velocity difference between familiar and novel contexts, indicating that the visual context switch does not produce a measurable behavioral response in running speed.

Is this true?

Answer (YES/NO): NO